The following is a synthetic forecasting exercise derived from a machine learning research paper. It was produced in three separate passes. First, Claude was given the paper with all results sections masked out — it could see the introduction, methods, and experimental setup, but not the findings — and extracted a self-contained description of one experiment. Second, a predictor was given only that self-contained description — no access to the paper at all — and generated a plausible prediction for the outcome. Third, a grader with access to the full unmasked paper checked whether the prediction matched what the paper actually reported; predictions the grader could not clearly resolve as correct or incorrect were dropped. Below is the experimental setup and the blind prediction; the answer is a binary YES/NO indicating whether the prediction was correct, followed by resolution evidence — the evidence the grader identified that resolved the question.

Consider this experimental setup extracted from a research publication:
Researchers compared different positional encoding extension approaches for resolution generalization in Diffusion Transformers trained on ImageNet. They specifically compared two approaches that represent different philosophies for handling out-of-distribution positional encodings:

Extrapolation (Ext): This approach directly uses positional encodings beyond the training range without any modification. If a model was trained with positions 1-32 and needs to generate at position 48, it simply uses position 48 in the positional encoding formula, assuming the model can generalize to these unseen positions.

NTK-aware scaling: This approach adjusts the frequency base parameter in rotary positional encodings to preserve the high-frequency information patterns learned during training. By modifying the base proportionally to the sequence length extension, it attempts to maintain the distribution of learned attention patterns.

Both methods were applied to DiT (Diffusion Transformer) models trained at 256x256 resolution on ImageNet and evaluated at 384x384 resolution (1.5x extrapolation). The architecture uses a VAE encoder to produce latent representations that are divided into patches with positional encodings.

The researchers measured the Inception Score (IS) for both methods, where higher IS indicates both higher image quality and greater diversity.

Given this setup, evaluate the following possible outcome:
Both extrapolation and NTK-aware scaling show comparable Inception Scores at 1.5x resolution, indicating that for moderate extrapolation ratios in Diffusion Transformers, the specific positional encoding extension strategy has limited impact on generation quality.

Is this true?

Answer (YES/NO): NO